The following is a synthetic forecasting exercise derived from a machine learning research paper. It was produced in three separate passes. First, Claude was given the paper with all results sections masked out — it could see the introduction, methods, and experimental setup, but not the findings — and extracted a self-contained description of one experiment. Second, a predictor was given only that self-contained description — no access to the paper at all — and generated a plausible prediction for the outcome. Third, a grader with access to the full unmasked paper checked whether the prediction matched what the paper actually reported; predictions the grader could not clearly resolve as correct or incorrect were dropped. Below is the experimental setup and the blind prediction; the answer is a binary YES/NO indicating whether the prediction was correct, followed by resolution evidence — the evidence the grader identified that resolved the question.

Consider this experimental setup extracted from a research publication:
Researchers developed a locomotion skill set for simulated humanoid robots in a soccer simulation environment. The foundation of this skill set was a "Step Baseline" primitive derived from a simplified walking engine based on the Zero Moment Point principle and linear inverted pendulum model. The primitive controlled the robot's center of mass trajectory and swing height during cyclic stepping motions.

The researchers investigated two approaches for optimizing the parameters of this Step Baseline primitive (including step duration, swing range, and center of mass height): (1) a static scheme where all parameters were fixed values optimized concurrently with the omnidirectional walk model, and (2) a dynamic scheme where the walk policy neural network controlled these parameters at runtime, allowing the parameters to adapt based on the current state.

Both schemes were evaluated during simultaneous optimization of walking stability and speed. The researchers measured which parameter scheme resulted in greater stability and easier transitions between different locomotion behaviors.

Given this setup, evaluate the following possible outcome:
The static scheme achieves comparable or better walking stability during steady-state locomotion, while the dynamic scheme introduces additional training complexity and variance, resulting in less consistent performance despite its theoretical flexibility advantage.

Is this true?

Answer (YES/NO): YES